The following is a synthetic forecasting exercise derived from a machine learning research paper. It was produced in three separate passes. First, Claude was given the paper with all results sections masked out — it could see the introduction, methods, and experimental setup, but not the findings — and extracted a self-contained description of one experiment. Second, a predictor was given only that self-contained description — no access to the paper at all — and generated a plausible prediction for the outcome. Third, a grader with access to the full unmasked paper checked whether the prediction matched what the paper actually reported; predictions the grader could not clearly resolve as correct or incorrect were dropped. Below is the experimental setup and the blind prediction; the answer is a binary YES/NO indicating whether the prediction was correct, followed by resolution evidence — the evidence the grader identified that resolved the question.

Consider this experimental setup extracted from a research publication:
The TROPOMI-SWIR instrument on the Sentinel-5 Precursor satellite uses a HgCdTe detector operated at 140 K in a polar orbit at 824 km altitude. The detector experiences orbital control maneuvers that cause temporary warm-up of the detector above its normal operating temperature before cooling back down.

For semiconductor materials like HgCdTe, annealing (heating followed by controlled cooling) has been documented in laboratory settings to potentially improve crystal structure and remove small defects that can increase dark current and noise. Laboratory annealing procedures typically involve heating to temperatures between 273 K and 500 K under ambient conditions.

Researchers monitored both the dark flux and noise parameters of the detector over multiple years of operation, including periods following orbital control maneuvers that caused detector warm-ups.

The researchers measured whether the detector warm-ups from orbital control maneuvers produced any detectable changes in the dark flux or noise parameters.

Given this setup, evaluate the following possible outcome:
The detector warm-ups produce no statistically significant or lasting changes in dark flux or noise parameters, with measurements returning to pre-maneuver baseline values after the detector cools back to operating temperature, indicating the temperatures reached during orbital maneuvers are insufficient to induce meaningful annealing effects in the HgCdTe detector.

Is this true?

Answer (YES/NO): YES